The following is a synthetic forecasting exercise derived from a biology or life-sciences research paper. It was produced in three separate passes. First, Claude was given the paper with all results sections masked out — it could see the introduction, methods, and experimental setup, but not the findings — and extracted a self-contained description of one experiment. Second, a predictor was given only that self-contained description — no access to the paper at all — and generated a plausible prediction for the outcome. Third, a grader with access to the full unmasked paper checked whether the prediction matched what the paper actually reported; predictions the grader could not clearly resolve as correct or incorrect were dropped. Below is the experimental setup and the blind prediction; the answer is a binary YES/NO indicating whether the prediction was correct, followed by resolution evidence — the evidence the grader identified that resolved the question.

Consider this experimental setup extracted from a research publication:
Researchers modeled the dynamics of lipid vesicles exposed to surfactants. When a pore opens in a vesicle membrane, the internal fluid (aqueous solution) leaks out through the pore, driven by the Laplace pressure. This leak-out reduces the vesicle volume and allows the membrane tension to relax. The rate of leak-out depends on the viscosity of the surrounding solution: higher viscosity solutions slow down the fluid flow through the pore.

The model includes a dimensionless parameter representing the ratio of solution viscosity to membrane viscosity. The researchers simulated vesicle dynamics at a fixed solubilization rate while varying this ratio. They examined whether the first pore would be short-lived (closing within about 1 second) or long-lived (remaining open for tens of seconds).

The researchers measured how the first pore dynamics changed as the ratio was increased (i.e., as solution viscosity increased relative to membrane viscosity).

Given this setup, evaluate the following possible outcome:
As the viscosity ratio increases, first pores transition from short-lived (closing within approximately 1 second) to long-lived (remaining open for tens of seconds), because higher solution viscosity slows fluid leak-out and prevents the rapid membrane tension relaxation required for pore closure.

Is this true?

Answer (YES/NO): YES